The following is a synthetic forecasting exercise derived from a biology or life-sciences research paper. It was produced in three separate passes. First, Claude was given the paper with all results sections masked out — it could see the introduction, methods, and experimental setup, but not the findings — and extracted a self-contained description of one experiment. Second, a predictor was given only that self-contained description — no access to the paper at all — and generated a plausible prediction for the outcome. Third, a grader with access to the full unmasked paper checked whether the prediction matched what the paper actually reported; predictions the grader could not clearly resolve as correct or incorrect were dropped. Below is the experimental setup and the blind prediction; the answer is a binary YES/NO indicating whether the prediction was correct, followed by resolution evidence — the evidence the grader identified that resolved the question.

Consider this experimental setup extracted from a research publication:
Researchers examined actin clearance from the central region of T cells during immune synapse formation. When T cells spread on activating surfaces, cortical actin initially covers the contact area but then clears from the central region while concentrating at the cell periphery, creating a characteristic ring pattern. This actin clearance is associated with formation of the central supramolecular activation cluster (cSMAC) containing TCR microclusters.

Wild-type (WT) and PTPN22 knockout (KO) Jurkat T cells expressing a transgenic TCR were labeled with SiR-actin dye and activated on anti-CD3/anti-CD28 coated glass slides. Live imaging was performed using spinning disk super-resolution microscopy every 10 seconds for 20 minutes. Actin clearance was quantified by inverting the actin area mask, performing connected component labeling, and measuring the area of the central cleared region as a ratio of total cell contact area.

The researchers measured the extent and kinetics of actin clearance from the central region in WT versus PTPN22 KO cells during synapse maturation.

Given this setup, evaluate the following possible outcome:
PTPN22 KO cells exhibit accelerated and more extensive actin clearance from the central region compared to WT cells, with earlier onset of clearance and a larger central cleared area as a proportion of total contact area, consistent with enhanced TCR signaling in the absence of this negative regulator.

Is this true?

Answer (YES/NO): NO